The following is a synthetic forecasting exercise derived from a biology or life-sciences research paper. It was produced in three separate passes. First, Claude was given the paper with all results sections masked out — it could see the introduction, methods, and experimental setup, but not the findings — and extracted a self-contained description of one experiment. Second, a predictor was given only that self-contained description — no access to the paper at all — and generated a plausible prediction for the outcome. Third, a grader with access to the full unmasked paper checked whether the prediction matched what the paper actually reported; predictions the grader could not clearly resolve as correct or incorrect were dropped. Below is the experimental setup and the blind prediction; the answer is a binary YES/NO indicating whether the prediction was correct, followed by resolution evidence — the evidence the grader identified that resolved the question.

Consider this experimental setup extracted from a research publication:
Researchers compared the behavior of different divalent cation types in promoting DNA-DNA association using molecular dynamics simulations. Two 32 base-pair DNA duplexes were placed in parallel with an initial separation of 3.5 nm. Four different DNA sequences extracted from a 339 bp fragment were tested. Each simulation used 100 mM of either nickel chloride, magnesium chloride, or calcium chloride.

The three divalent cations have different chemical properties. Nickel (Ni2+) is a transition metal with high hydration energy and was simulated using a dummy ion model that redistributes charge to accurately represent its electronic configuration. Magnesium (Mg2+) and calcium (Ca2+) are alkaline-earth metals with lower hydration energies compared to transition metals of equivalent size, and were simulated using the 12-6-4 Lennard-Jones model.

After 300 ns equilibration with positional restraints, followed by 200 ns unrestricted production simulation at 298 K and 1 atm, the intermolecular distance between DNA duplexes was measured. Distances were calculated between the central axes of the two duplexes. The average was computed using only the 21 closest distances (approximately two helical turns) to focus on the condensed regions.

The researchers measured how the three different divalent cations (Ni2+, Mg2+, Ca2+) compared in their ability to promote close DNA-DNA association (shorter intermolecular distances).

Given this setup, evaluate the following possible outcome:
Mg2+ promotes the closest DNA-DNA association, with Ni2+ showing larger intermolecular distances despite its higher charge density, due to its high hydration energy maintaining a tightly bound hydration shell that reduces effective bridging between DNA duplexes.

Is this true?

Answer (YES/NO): NO